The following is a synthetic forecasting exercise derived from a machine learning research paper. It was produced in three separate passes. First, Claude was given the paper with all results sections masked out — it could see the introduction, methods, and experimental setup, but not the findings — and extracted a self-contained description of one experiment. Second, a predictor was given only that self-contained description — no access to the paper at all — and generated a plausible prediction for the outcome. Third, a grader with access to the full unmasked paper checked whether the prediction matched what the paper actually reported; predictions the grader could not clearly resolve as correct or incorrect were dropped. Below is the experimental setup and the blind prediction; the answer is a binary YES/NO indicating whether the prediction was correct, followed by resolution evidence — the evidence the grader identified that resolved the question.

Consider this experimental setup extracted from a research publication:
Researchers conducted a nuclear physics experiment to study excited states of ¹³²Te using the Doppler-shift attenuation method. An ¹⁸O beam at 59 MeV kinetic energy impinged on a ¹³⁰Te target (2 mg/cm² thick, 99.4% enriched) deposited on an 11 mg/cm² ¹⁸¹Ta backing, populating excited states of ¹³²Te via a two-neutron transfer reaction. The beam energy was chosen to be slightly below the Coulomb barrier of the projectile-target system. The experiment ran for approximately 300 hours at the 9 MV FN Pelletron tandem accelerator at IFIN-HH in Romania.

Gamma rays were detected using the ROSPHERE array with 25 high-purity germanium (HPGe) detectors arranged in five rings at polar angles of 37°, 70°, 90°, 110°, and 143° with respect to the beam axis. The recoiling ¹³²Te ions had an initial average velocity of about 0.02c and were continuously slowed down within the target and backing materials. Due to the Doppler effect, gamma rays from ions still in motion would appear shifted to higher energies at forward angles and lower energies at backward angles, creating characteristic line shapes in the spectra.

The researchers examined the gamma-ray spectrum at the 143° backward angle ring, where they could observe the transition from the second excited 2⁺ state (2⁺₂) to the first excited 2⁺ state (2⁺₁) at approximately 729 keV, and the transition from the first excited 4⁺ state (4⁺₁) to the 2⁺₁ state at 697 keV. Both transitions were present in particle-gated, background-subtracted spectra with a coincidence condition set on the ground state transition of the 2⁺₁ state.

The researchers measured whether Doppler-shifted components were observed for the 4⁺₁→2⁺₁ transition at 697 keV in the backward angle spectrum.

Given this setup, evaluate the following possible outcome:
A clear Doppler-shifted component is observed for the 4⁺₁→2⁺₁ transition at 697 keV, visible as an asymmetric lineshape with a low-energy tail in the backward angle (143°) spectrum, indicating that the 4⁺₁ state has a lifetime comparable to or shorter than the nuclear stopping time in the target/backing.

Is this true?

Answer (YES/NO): NO